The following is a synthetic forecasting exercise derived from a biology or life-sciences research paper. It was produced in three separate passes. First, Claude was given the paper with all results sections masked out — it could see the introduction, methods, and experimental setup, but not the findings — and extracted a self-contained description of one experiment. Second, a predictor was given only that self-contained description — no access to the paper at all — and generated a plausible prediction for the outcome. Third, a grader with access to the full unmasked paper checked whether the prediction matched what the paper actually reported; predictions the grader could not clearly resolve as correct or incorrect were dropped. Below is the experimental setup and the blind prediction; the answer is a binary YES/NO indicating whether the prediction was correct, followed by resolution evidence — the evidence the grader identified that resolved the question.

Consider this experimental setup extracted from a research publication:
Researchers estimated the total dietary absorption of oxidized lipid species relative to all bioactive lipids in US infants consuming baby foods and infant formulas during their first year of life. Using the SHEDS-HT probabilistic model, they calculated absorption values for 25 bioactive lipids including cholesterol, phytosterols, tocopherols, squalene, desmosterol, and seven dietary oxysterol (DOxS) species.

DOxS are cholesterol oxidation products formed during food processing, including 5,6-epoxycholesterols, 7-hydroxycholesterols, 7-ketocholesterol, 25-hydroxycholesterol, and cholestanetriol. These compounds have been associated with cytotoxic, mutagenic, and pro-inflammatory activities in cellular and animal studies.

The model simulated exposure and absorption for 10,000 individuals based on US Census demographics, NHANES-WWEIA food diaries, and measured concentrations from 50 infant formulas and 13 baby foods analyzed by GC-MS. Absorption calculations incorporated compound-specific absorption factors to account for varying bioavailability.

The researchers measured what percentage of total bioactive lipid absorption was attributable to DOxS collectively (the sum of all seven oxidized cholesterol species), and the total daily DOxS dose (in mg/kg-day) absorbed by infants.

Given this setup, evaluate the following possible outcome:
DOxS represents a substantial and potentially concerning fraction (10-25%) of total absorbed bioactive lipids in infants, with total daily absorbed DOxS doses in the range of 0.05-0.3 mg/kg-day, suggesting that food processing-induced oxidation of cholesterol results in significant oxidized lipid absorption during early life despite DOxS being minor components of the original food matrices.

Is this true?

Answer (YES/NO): NO